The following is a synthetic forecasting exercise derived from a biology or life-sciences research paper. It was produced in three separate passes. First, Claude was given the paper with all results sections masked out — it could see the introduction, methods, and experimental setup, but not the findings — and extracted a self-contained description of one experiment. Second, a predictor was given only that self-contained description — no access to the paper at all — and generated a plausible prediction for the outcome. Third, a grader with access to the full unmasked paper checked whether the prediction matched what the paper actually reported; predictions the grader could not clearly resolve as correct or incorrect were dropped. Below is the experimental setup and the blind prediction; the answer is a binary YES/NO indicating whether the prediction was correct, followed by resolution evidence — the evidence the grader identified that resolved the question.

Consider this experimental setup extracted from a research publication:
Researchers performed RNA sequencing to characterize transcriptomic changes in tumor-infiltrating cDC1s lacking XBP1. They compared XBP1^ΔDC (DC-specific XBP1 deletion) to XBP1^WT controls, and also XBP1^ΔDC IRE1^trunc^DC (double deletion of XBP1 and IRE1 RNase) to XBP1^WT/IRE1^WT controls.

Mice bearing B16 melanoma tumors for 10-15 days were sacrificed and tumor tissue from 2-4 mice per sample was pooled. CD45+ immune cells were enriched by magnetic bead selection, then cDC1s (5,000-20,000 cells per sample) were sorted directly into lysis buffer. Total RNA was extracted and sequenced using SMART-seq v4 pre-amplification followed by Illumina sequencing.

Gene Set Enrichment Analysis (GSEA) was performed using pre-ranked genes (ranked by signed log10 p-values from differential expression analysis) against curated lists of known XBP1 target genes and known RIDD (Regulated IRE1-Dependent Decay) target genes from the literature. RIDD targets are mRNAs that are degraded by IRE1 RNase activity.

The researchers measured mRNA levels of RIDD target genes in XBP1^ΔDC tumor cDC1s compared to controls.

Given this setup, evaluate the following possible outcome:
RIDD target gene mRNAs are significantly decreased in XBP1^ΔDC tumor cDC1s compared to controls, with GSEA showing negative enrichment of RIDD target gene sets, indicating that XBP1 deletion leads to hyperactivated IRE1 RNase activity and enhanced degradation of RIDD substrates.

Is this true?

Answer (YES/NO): YES